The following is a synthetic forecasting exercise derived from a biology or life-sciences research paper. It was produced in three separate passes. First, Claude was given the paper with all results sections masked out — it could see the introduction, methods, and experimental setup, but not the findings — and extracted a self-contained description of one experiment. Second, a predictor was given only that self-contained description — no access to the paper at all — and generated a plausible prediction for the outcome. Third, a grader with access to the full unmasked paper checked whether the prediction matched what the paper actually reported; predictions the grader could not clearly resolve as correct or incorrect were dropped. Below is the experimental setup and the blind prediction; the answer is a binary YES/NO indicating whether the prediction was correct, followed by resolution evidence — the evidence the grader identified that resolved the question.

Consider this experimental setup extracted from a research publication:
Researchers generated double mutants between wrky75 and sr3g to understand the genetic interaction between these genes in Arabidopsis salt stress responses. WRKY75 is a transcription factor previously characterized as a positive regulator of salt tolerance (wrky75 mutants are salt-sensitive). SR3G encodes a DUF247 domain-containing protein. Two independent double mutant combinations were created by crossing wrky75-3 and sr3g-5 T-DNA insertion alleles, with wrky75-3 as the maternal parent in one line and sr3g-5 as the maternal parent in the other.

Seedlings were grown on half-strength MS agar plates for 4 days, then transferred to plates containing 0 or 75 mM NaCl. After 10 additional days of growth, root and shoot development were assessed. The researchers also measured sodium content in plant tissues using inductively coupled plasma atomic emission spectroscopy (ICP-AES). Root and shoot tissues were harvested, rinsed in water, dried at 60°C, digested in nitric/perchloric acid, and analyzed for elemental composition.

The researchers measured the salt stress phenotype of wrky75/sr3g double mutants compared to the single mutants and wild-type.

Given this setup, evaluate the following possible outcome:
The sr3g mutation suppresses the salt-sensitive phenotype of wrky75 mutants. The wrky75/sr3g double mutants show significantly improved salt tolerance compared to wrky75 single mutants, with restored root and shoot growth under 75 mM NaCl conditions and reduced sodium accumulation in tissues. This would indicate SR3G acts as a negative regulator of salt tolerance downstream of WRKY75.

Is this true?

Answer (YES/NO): YES